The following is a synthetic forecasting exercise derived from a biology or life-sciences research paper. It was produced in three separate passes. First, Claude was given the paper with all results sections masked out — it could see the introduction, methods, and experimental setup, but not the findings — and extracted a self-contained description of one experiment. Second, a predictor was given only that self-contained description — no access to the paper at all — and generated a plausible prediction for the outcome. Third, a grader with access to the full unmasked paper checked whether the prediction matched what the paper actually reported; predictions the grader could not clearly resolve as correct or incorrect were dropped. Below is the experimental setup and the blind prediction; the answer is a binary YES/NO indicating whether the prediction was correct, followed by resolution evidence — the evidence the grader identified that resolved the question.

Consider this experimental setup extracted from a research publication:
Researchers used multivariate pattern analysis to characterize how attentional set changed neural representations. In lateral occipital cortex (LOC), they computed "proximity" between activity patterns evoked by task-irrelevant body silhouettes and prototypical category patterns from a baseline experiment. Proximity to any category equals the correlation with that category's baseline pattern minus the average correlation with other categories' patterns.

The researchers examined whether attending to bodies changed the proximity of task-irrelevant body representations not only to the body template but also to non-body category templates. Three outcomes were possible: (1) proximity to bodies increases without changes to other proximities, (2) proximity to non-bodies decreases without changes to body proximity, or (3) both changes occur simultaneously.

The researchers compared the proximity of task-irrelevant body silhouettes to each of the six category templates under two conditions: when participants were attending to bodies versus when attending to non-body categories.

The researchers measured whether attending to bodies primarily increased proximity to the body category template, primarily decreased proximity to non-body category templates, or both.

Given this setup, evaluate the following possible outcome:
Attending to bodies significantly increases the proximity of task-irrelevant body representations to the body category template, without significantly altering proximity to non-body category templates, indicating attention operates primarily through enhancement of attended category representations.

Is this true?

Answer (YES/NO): YES